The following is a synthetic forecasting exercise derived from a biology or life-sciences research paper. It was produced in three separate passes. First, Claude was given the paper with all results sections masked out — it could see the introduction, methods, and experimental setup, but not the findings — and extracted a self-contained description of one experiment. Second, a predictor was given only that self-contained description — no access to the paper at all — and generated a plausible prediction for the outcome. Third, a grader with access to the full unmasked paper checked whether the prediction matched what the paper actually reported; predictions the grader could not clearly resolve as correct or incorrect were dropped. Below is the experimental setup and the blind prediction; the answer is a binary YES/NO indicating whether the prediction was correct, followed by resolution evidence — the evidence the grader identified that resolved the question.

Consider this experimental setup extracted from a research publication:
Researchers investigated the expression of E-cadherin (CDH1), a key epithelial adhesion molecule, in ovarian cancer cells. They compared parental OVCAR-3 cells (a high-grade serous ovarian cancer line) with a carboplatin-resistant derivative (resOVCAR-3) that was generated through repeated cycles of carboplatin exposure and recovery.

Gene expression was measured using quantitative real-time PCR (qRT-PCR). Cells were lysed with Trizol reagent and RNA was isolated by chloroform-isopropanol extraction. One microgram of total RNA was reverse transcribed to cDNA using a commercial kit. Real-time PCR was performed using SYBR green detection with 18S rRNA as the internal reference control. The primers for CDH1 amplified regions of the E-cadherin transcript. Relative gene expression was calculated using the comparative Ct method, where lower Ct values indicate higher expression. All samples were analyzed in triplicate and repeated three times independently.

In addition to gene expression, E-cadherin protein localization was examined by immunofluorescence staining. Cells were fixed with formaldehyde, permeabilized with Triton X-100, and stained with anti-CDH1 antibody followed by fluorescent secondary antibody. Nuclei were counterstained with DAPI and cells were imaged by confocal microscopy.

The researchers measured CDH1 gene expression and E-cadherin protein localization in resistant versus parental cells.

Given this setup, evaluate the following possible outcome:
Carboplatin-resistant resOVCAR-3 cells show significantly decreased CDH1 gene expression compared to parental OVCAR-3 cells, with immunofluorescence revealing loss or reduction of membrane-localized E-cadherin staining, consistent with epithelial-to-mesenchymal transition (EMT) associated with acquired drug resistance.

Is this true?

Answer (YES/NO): NO